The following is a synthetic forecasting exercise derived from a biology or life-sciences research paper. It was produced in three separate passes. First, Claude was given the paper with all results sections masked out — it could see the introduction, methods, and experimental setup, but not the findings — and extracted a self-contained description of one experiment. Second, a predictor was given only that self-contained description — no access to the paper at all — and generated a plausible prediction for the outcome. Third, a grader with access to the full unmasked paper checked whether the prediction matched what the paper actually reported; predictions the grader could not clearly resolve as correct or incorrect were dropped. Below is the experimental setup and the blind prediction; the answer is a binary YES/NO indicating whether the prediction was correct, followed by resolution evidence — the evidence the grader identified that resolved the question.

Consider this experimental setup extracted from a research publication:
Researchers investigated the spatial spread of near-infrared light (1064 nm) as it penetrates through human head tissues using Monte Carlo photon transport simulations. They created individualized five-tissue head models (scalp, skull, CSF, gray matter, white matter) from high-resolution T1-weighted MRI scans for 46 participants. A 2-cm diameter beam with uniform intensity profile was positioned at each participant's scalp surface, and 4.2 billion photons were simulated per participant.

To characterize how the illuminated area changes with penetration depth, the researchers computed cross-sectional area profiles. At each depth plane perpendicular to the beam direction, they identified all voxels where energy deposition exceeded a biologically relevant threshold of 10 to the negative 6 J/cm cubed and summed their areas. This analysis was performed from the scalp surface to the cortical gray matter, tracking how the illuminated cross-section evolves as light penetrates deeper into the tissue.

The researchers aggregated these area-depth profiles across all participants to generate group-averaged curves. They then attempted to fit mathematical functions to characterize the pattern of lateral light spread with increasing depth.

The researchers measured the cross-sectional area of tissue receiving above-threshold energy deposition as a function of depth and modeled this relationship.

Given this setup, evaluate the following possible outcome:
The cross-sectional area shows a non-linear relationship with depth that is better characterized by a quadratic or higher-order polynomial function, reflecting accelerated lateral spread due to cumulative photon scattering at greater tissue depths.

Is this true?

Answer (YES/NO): NO